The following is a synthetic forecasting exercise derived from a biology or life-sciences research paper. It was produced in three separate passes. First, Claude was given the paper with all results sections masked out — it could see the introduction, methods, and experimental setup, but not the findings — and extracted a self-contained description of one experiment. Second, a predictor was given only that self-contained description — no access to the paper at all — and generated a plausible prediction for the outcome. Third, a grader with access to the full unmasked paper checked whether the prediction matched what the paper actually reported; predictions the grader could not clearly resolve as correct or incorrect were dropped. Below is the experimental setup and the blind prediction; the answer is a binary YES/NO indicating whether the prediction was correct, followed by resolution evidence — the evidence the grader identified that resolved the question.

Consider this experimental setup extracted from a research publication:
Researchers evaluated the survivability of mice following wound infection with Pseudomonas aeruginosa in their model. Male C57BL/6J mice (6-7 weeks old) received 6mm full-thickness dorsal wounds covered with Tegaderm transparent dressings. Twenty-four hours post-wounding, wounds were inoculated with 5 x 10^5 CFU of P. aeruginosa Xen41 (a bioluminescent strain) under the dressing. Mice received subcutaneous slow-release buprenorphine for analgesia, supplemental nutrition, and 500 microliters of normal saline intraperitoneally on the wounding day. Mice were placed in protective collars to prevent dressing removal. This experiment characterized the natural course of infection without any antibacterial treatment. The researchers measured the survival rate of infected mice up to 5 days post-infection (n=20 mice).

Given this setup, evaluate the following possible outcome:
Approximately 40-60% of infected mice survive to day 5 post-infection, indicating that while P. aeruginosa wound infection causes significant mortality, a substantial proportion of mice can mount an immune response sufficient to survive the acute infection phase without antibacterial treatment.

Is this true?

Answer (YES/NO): NO